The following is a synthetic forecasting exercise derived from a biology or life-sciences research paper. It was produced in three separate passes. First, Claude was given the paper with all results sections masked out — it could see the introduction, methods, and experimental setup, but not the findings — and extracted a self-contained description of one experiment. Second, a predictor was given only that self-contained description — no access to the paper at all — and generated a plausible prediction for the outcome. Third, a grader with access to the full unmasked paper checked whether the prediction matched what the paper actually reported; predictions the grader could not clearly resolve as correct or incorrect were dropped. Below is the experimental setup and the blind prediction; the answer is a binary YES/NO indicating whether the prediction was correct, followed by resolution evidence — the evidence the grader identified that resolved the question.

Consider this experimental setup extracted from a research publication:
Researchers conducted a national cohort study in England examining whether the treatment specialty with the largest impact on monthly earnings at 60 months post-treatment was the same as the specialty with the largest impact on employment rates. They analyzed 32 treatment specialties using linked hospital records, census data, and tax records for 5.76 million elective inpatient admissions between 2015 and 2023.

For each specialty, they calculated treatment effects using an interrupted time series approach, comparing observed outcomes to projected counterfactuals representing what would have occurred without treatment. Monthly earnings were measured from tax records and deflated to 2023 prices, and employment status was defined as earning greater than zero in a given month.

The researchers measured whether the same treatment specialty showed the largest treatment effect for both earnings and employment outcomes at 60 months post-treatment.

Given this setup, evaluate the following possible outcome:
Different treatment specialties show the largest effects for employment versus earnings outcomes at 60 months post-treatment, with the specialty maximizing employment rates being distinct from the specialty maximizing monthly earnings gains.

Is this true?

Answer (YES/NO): YES